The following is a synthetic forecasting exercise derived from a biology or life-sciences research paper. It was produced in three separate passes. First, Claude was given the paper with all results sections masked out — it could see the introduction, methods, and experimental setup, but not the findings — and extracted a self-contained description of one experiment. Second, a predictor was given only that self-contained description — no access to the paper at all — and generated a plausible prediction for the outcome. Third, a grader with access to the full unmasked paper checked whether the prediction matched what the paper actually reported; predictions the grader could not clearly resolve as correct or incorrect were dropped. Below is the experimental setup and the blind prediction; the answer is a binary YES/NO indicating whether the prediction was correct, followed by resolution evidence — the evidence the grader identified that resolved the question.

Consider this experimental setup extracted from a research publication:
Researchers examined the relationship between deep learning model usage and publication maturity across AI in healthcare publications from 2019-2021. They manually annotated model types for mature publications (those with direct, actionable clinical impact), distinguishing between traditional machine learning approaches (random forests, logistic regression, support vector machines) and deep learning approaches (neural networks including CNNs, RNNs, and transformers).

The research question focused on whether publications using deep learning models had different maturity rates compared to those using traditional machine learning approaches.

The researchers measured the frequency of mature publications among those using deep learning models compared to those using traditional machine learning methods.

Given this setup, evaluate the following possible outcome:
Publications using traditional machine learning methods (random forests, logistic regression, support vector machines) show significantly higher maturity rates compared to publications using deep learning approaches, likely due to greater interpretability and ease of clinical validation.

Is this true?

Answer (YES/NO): NO